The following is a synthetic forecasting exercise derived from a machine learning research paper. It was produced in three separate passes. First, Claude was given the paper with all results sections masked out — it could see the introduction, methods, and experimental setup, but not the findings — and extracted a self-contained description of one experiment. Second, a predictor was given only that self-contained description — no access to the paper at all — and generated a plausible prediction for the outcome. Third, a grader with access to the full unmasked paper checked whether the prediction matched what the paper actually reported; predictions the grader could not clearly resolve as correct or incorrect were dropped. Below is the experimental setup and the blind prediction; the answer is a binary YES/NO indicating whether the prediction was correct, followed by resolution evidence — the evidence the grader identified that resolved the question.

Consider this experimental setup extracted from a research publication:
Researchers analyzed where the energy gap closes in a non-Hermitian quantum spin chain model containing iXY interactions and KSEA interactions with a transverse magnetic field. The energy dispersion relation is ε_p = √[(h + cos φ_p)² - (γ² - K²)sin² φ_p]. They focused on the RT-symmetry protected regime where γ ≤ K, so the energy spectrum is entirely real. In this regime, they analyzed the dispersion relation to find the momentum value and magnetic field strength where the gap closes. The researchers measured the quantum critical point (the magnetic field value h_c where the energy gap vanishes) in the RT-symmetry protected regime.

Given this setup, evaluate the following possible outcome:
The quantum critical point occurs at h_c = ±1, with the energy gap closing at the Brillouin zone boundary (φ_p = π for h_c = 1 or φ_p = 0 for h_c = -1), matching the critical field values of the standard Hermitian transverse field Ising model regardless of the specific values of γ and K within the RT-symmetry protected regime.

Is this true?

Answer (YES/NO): YES